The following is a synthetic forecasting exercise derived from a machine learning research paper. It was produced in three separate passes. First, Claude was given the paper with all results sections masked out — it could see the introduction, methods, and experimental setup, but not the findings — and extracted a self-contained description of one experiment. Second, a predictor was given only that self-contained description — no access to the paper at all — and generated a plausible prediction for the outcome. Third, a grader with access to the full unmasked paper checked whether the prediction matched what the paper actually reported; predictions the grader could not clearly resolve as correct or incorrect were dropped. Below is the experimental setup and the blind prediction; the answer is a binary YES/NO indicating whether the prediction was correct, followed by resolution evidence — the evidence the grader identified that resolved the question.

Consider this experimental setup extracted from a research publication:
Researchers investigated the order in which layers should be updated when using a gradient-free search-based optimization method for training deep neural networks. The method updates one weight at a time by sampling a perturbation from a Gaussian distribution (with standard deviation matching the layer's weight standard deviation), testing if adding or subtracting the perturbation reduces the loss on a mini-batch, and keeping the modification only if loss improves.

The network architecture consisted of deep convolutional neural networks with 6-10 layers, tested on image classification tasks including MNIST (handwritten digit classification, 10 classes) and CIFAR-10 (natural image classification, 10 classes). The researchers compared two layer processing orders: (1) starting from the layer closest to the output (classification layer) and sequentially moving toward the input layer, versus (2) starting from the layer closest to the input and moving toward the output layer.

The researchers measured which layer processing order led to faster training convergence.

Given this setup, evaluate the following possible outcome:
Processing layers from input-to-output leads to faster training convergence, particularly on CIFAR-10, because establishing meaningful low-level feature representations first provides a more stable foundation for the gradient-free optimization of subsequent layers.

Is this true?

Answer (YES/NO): NO